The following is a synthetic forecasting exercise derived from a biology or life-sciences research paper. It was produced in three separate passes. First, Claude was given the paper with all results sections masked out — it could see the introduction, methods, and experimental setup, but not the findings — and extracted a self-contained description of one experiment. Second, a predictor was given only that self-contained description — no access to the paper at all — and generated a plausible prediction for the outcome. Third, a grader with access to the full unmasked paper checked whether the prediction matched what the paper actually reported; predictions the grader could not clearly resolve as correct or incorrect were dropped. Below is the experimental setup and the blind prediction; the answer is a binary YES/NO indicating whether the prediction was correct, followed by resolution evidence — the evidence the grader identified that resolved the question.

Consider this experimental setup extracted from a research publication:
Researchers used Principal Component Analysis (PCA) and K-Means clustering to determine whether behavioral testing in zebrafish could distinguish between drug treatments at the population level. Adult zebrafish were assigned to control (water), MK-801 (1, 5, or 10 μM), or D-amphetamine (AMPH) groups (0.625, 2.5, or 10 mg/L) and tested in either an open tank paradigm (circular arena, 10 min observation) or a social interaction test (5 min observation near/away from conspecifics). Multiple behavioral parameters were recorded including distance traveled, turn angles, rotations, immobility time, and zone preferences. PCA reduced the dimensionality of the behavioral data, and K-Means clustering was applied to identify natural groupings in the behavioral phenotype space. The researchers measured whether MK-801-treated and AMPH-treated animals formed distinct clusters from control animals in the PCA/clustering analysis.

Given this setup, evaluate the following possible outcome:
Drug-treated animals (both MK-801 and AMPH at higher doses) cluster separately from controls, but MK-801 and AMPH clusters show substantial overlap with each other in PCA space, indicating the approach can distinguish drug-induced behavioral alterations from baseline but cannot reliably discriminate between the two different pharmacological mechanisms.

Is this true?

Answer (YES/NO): NO